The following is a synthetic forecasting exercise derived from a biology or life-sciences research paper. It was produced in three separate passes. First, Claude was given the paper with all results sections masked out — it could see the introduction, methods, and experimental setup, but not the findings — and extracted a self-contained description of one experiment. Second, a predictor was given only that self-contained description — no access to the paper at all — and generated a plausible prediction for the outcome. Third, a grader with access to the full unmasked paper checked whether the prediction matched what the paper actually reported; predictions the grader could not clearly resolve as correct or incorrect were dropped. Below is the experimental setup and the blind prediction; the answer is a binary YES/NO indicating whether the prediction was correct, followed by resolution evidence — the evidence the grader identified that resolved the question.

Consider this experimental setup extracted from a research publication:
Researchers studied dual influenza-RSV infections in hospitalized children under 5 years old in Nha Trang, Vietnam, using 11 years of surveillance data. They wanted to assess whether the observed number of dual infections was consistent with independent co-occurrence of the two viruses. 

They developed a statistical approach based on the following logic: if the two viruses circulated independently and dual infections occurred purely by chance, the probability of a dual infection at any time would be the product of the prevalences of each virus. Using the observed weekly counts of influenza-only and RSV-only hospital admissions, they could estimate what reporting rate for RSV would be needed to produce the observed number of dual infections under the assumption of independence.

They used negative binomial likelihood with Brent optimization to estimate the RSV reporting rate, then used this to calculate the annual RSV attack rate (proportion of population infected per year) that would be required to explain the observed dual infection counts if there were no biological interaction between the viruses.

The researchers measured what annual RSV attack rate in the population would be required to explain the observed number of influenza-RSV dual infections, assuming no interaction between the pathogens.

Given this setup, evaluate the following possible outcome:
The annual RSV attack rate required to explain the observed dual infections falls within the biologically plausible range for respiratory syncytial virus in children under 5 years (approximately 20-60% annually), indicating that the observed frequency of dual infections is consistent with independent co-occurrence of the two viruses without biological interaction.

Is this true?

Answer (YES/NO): NO